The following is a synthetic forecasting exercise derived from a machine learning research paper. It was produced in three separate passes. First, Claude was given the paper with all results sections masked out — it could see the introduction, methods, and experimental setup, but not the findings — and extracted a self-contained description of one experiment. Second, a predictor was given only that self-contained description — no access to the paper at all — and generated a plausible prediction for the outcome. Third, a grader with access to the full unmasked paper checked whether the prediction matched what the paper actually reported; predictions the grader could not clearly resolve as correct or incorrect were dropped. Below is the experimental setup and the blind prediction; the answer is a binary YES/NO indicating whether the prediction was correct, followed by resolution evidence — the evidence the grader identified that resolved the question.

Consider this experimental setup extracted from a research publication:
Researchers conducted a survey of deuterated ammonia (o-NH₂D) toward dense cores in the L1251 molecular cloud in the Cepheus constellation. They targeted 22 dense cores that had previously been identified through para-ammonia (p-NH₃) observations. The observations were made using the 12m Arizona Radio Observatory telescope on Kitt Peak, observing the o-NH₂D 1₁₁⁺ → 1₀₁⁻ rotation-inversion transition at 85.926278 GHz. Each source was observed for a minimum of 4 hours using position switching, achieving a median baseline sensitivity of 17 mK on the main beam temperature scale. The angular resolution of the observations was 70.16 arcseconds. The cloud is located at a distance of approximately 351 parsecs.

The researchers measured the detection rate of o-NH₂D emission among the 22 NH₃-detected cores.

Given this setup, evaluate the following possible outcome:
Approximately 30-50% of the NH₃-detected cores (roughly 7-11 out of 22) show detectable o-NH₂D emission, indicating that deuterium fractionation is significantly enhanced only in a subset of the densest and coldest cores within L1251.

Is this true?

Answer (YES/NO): NO